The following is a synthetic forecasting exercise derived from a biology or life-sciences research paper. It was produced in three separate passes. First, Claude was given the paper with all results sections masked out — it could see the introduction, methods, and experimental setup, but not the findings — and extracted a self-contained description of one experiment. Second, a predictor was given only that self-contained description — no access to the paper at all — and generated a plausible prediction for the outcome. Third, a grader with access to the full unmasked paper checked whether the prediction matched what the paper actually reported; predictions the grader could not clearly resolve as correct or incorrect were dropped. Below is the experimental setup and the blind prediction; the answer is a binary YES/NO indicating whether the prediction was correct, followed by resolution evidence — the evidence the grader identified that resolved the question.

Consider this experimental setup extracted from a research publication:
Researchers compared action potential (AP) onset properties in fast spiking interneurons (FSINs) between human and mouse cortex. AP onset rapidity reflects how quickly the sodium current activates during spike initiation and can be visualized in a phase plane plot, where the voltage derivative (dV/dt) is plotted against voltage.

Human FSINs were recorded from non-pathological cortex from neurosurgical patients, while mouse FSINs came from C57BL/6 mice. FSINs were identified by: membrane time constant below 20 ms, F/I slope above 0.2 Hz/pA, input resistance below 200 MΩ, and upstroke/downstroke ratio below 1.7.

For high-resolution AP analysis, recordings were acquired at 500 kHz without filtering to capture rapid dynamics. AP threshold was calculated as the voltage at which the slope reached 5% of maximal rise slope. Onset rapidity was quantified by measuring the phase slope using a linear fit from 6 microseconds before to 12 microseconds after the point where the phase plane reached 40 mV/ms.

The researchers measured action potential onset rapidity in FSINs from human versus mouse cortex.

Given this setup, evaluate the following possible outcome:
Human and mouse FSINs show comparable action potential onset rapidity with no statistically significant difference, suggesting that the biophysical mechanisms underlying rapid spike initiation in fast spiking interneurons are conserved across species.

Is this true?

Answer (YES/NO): NO